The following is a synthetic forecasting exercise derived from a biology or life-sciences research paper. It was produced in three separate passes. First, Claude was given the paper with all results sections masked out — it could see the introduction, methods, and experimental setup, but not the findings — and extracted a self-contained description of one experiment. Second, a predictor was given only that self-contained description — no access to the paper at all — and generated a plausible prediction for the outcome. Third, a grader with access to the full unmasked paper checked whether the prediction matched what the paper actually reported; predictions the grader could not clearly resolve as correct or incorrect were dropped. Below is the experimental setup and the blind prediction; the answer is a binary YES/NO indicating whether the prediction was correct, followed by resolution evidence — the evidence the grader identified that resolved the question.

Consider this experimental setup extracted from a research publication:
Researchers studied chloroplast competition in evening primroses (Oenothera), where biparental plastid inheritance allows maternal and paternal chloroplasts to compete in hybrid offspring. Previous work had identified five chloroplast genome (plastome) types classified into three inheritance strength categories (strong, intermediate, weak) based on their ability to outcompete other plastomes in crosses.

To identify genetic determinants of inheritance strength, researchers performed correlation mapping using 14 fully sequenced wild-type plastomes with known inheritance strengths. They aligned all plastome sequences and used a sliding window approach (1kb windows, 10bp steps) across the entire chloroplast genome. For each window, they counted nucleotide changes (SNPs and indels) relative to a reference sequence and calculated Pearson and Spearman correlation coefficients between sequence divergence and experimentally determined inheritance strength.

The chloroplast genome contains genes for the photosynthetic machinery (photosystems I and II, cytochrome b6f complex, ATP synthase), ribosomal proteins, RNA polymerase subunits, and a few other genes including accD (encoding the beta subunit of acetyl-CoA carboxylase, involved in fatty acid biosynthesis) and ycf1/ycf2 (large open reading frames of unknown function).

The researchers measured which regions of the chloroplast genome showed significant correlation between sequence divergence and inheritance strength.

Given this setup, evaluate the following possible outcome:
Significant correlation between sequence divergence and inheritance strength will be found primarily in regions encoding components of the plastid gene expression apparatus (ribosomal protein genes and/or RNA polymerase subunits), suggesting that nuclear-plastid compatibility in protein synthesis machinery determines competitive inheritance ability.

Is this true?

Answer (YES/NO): NO